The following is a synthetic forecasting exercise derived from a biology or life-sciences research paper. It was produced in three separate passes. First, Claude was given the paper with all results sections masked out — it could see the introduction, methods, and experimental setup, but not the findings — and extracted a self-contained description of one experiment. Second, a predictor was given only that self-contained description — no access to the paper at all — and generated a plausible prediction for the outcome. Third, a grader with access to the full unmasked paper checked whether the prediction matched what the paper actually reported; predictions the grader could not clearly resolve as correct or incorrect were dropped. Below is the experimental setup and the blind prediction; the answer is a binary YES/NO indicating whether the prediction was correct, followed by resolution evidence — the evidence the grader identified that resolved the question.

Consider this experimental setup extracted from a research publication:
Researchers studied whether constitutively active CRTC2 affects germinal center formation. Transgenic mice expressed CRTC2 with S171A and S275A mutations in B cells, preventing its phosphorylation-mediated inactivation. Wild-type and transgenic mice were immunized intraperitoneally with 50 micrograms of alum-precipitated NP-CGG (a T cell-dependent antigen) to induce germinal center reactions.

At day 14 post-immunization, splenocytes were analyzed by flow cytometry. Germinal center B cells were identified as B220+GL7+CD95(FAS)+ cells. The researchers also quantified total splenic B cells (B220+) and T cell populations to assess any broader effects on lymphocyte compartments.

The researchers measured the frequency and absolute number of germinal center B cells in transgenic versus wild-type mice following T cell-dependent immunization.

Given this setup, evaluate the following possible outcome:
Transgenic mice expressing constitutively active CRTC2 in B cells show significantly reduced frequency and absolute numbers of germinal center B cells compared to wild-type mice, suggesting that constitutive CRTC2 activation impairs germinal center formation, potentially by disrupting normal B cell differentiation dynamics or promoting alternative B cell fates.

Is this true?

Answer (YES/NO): NO